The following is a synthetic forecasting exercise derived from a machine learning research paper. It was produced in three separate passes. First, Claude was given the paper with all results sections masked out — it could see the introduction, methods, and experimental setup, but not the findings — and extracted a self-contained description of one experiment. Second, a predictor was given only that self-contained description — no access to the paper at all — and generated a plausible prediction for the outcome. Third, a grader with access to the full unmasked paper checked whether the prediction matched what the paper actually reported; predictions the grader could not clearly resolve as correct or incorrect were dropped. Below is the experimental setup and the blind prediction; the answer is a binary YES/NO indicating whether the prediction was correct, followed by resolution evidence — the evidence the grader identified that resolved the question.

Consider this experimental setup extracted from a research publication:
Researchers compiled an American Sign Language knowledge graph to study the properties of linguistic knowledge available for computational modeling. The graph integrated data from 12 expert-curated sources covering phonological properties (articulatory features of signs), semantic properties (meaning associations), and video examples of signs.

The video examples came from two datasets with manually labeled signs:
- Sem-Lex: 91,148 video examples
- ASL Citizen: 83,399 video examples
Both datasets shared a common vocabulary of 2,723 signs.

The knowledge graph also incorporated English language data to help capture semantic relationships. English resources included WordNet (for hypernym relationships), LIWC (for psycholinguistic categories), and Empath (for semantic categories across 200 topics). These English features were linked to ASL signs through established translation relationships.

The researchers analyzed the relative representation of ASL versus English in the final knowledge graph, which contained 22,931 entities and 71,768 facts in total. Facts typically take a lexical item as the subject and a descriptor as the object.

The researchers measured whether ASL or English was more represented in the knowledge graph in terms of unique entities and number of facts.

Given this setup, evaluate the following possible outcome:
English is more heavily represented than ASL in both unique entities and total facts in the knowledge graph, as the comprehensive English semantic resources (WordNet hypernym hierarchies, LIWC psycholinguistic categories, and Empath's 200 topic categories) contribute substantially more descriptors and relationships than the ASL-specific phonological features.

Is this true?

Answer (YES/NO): NO